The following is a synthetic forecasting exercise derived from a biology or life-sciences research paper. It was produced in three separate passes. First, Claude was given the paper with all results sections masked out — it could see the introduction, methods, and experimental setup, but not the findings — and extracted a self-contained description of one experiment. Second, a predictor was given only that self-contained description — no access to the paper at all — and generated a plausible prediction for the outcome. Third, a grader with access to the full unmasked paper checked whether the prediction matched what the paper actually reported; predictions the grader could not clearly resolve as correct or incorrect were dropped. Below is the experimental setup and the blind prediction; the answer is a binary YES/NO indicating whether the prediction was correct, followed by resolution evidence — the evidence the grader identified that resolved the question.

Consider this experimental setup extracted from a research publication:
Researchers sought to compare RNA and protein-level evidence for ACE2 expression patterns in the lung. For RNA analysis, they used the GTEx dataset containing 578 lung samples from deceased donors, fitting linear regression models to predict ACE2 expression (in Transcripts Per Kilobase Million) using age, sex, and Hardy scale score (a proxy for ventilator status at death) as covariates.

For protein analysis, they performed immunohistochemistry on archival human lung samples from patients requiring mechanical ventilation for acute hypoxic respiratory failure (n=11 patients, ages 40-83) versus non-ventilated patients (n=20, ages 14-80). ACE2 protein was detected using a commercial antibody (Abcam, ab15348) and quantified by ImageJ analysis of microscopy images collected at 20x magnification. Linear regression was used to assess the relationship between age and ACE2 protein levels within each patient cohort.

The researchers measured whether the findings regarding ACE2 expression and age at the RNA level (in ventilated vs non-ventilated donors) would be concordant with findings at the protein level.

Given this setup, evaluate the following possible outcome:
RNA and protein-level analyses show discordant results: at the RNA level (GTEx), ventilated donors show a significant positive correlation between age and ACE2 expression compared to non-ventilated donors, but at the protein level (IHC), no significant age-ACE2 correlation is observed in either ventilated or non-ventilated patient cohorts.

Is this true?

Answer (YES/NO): NO